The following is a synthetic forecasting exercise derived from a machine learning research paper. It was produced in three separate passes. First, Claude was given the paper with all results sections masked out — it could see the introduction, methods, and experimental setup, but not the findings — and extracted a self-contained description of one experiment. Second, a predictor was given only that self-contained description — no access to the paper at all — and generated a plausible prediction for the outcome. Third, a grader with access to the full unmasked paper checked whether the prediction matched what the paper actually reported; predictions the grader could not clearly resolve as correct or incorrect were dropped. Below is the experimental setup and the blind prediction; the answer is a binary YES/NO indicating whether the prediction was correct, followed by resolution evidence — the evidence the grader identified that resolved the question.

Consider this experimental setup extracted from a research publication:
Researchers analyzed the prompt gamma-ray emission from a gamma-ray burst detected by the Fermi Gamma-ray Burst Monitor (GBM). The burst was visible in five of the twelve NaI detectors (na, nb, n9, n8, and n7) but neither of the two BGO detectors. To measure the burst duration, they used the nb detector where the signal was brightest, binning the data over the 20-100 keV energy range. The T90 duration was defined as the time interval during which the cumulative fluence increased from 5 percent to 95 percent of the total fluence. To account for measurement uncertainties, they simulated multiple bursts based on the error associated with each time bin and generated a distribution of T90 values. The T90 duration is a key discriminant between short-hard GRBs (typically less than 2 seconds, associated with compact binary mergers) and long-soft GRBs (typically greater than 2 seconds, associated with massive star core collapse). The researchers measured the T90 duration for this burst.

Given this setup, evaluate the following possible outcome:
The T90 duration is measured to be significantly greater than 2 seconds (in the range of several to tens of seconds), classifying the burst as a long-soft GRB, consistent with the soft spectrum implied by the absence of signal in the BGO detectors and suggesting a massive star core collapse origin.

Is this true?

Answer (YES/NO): NO